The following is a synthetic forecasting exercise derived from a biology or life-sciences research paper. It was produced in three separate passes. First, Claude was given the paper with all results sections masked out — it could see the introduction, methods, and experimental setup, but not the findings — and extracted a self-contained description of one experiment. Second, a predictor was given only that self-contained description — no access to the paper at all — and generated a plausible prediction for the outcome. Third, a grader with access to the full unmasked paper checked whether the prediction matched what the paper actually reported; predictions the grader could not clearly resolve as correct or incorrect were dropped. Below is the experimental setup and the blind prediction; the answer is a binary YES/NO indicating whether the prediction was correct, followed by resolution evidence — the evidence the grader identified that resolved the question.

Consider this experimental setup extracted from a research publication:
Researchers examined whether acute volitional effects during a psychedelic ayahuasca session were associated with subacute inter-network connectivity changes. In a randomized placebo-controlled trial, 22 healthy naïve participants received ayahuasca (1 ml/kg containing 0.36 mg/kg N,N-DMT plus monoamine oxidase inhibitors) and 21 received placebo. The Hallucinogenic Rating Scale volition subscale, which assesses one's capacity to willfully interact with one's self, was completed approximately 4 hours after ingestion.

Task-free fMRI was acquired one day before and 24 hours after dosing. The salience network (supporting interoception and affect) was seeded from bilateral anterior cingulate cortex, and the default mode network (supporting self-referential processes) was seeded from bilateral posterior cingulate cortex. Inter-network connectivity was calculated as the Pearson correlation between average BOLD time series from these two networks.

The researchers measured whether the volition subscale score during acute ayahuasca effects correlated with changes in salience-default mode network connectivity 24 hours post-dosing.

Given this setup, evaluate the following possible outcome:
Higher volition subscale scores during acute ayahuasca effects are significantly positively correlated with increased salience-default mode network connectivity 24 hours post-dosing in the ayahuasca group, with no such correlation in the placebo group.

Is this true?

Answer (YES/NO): NO